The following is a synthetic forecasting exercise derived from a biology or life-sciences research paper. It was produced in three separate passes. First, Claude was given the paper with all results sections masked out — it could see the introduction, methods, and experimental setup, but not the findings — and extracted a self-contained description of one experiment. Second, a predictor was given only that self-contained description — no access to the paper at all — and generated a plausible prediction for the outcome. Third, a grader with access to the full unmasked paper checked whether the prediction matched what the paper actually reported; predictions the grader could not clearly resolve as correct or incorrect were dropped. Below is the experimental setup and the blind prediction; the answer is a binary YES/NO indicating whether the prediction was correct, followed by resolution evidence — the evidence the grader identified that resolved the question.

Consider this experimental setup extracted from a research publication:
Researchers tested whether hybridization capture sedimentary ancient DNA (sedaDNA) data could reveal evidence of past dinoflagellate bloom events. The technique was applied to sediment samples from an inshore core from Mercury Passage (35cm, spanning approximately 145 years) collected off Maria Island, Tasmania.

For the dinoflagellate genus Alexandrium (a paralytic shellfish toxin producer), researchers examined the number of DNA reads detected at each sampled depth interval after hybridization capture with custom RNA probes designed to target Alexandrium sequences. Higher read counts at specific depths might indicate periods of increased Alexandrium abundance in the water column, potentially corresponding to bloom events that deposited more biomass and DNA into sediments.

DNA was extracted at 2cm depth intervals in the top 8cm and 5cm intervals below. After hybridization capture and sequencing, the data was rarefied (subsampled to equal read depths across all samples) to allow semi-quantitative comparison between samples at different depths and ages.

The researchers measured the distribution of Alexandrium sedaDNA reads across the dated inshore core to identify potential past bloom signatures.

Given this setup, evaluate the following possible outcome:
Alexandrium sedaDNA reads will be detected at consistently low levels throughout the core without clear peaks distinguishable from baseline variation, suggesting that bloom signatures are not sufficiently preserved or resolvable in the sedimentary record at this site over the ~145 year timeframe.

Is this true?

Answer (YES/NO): NO